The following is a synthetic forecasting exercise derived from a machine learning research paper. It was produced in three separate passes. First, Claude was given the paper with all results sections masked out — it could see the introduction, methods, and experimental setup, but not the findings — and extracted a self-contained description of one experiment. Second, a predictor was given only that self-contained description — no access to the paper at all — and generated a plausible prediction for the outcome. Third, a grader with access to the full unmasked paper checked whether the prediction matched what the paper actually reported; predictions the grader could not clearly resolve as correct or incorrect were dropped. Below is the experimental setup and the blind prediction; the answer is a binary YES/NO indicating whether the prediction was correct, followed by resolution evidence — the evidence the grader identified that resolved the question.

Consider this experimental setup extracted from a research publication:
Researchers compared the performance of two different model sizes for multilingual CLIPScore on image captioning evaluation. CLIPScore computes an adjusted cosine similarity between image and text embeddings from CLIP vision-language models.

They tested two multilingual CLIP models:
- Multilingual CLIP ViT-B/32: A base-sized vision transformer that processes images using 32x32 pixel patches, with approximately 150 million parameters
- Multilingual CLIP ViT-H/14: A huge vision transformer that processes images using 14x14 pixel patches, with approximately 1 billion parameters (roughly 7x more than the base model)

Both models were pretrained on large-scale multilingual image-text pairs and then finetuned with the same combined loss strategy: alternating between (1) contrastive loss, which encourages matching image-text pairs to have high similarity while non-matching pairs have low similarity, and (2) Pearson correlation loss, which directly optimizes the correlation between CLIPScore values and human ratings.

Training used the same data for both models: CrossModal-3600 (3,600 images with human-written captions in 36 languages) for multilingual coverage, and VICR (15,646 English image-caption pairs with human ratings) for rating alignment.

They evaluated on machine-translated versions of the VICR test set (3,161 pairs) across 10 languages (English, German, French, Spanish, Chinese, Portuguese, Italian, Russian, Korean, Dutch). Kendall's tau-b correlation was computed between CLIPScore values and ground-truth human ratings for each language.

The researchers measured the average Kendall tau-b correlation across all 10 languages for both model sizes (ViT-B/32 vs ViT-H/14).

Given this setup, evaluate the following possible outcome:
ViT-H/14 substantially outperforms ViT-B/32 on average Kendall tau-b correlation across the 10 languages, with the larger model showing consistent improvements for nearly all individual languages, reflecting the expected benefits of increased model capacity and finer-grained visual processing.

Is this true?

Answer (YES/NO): NO